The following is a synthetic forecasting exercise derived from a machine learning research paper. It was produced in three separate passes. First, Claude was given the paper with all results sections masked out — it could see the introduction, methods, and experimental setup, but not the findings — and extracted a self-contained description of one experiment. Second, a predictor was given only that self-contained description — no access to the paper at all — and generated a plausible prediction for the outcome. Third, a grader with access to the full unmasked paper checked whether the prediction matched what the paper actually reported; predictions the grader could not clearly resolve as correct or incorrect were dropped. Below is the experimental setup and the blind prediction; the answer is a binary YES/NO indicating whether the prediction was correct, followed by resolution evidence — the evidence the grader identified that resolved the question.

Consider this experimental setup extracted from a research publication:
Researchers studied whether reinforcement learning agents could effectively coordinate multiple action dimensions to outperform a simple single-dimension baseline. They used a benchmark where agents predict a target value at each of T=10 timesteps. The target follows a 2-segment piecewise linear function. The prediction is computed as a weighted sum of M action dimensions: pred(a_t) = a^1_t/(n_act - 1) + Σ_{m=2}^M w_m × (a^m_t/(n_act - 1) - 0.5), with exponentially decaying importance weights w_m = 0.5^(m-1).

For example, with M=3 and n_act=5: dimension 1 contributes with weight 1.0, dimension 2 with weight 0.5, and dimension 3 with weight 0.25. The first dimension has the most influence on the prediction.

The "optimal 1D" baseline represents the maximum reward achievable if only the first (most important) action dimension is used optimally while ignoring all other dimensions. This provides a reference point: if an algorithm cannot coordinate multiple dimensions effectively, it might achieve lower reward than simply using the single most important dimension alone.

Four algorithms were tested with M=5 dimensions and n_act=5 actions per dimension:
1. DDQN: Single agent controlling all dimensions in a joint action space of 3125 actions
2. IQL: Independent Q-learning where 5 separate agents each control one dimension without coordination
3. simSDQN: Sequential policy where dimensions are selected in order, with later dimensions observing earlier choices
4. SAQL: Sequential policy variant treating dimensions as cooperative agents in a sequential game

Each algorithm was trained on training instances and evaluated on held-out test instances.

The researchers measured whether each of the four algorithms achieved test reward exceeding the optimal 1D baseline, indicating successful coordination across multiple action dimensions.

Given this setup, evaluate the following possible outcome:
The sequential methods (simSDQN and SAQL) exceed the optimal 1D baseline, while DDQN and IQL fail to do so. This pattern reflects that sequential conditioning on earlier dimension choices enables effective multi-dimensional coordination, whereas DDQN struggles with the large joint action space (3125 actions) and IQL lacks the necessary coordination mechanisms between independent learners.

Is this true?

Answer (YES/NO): NO